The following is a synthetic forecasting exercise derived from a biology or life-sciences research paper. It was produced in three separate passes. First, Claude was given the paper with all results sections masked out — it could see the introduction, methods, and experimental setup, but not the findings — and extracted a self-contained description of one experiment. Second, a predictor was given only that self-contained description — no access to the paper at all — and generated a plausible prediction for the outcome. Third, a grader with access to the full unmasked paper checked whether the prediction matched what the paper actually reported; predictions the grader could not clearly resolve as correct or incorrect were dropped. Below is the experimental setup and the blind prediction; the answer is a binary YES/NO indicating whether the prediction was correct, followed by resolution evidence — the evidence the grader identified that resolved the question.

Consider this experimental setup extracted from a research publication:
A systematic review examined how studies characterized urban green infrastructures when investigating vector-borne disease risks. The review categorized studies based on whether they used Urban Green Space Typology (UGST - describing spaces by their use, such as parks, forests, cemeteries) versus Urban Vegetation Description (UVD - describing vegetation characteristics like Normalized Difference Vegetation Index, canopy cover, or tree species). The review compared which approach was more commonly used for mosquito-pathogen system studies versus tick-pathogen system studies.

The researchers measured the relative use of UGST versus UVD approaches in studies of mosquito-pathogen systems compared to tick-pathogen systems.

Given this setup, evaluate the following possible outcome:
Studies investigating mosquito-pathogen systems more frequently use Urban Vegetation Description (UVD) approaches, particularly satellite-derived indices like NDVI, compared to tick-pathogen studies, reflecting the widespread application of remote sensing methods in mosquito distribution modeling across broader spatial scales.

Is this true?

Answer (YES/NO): YES